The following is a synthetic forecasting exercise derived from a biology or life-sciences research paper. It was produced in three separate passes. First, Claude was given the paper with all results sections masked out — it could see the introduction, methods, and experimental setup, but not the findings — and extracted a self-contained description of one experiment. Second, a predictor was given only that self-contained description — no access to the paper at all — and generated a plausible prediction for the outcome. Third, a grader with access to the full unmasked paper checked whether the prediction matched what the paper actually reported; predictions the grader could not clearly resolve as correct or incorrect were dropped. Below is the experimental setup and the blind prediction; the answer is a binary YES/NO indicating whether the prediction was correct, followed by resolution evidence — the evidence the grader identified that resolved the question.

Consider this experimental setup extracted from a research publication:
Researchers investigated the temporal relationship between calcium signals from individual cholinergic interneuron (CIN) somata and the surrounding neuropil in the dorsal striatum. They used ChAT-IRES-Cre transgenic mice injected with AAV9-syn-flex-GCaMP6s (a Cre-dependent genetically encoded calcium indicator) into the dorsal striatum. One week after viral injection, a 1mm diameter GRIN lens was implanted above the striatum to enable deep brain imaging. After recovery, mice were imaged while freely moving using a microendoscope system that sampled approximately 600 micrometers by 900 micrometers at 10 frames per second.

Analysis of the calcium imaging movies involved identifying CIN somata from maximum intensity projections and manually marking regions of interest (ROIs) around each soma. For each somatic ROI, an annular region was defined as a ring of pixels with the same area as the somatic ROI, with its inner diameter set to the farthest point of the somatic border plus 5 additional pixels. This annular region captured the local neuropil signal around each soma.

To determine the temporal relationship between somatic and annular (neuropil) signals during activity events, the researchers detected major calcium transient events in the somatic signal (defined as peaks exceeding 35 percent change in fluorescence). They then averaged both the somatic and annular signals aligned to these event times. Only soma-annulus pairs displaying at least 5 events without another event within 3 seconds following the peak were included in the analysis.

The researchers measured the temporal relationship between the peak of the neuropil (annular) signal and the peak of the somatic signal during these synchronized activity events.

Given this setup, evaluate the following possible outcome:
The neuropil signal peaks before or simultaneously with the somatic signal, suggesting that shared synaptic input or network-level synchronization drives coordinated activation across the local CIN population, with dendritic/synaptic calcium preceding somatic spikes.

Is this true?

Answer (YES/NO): NO